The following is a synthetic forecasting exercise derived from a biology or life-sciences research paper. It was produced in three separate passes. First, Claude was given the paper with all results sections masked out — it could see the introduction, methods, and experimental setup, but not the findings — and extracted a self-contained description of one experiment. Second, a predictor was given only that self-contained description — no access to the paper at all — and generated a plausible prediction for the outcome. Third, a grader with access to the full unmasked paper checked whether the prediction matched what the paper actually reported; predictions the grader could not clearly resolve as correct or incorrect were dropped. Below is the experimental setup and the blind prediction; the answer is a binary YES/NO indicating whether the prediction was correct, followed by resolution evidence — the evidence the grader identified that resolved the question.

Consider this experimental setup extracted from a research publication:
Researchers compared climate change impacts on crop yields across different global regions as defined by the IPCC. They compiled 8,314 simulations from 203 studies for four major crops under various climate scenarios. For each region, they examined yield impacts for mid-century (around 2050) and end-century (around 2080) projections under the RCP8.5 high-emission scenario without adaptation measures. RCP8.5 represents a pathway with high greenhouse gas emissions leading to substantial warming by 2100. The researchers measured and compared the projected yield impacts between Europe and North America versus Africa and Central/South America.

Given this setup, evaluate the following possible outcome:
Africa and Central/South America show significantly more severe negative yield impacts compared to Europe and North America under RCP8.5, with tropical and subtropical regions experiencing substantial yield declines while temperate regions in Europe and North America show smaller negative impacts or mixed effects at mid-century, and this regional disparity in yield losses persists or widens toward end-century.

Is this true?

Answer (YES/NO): YES